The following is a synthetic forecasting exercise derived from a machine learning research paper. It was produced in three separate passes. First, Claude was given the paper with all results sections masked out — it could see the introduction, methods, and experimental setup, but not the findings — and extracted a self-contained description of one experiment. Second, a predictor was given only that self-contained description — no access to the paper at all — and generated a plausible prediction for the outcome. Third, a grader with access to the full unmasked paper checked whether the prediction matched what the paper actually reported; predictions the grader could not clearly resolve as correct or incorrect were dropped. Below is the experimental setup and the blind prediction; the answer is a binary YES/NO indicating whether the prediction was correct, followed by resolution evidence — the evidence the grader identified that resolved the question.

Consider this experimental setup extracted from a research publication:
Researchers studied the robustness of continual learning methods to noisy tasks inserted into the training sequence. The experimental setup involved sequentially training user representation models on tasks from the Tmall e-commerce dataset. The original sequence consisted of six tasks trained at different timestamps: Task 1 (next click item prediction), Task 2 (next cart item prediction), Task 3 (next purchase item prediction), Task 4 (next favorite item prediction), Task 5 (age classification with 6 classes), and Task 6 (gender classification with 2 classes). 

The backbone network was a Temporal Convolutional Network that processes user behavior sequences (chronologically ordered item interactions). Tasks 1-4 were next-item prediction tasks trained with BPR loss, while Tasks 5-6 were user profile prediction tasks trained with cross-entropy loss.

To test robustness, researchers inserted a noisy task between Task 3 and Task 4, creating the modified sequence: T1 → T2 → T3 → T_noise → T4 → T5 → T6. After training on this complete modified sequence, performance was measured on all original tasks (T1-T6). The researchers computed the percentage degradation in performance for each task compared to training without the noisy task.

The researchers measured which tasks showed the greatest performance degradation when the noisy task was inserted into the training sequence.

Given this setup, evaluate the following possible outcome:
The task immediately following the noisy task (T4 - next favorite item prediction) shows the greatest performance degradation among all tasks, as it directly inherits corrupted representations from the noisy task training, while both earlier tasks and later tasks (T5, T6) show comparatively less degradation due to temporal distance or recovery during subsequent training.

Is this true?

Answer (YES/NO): NO